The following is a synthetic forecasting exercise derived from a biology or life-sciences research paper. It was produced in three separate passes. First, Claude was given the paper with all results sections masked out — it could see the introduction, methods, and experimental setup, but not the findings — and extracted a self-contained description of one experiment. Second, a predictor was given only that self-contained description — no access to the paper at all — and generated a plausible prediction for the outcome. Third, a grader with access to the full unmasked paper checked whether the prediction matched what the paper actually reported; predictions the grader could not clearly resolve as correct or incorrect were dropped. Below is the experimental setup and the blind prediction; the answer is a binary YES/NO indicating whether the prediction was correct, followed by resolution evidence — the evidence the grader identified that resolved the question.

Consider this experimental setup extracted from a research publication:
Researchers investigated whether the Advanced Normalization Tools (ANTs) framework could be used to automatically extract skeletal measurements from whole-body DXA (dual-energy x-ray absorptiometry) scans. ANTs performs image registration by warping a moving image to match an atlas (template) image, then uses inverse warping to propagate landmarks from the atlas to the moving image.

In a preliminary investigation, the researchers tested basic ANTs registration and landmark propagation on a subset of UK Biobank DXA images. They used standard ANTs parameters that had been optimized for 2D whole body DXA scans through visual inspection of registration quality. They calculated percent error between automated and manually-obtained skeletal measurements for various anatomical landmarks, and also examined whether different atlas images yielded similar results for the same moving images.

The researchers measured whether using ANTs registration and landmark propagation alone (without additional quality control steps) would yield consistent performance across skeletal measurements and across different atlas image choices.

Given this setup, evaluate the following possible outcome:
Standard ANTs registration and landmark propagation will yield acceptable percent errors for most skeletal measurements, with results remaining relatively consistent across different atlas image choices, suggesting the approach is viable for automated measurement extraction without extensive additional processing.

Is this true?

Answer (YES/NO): NO